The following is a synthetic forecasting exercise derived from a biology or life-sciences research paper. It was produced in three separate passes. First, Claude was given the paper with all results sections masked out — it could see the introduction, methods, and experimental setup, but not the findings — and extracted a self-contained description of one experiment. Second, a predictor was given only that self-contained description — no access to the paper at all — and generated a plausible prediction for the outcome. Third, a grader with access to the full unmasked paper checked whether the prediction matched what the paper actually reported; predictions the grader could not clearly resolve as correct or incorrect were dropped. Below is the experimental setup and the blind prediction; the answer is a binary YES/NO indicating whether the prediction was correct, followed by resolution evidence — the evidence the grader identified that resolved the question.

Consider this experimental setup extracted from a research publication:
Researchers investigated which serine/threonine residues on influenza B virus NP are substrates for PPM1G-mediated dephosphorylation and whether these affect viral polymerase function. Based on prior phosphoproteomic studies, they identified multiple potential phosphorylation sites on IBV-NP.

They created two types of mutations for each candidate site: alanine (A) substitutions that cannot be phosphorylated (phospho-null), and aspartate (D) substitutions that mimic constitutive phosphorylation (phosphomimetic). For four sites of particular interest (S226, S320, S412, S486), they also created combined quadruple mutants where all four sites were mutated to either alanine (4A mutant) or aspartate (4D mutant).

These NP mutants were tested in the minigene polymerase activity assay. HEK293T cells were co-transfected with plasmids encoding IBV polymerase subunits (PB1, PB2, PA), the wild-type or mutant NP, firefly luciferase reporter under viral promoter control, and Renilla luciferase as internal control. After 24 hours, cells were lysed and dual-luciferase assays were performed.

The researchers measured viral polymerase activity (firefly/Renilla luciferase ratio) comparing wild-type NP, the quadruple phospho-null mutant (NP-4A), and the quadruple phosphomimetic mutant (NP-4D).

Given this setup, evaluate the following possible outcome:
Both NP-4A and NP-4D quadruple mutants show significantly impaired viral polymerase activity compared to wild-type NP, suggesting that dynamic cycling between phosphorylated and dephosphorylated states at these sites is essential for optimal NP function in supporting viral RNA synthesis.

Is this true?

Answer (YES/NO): YES